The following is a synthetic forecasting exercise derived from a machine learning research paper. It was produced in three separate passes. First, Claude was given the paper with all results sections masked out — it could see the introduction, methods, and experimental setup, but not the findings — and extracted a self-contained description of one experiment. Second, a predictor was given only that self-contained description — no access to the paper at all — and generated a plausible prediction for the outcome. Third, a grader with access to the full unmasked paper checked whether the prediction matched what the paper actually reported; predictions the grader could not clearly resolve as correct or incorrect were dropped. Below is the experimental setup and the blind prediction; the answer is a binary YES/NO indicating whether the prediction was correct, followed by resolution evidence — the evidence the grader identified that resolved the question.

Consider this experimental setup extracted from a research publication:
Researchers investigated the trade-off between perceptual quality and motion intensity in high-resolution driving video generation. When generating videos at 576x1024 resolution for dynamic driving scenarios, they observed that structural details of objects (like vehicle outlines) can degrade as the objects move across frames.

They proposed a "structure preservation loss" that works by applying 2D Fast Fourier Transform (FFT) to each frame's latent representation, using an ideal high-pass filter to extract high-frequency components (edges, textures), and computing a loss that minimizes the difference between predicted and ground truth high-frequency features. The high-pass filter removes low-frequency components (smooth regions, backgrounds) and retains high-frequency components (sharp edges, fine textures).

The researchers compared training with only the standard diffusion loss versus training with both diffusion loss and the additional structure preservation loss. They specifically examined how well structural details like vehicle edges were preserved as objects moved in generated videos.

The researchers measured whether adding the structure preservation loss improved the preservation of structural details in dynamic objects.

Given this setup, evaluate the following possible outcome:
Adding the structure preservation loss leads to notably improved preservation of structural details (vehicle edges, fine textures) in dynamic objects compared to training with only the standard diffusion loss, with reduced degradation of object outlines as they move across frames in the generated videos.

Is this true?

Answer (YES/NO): YES